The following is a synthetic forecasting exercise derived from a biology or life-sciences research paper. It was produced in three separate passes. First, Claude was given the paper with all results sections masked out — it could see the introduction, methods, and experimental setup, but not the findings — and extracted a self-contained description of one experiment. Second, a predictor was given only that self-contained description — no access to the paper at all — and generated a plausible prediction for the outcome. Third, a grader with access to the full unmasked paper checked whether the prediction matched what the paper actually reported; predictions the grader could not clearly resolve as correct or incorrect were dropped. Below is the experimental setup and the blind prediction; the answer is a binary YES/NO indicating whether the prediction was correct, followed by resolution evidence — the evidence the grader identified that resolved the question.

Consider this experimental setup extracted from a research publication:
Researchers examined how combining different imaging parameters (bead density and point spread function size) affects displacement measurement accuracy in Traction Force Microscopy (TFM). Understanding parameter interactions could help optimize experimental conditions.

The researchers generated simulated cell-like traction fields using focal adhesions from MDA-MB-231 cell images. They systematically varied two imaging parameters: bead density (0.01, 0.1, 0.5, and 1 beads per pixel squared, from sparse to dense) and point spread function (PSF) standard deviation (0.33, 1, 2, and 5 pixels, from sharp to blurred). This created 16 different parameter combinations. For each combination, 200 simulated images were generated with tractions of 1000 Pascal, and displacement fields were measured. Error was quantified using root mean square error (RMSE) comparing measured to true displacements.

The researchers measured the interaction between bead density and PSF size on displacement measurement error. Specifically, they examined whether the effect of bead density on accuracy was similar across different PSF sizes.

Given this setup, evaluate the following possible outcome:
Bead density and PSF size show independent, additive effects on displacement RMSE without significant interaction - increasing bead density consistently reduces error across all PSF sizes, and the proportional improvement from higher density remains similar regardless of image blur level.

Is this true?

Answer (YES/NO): NO